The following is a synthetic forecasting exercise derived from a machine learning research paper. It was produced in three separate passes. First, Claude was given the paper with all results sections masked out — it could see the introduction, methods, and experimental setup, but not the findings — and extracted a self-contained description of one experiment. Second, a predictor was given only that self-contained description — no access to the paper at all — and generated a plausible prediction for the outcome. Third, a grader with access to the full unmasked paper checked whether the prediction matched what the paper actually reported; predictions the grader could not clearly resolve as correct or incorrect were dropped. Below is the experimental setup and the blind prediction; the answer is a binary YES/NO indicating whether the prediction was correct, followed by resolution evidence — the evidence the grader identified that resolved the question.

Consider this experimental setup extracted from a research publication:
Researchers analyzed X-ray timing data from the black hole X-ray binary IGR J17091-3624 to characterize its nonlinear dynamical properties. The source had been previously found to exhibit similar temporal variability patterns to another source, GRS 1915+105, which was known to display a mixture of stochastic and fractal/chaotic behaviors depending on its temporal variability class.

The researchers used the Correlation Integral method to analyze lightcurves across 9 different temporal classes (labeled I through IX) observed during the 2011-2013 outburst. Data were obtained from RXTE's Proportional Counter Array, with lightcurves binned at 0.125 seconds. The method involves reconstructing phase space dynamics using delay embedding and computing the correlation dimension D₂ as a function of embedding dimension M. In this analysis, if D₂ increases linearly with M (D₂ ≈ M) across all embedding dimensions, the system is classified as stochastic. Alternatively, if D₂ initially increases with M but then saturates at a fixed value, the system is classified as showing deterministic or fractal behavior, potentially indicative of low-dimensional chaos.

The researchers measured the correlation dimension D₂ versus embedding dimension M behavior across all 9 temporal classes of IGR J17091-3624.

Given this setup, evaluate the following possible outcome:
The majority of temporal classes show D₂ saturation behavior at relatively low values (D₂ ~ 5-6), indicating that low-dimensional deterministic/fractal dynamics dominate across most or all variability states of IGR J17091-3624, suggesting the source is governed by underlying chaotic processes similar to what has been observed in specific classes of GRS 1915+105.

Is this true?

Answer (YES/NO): NO